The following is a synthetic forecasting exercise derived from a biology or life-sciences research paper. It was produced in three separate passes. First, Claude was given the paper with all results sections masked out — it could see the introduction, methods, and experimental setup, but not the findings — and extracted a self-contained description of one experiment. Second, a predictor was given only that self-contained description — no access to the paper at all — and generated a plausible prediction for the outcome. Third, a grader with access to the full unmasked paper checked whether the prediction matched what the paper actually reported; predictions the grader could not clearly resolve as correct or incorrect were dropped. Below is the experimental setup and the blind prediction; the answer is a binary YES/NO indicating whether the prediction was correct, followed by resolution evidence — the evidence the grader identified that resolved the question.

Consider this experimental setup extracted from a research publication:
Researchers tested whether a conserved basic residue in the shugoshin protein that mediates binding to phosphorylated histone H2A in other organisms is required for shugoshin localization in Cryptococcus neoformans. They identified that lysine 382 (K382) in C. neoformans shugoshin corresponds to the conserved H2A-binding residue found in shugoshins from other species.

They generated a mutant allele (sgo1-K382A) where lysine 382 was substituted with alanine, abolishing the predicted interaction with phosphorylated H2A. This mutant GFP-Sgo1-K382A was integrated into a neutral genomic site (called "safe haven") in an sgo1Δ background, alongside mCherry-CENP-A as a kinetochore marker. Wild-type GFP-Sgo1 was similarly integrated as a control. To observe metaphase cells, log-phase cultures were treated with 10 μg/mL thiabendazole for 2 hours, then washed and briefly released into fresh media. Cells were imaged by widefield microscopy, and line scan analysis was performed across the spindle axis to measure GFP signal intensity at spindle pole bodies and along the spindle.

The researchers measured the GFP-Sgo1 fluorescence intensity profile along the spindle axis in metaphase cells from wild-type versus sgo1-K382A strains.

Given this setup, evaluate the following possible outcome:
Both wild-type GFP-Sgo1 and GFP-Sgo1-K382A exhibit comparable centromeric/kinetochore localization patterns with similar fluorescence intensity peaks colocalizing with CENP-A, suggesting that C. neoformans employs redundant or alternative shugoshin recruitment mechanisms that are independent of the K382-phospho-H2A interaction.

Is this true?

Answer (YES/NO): NO